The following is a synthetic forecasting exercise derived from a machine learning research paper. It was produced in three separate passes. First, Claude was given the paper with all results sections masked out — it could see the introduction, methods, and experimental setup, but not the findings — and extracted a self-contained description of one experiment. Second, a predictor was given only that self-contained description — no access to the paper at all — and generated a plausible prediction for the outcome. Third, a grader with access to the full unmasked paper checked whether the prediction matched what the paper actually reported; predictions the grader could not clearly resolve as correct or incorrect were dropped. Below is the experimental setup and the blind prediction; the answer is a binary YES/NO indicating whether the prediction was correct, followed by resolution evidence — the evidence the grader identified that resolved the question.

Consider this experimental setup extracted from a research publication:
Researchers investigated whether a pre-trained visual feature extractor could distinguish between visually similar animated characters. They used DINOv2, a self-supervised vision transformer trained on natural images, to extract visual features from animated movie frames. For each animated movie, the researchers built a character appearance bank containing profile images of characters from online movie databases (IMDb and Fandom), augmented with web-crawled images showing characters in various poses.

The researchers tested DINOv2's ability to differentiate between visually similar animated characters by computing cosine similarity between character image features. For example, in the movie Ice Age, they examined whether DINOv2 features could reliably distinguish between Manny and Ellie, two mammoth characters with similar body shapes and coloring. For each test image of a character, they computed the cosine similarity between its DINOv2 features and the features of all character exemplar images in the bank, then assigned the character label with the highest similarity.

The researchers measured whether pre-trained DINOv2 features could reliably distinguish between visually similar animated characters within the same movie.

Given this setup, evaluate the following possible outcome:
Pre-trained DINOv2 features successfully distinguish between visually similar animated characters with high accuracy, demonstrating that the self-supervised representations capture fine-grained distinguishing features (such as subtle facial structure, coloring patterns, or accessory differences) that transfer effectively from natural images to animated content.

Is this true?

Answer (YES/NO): NO